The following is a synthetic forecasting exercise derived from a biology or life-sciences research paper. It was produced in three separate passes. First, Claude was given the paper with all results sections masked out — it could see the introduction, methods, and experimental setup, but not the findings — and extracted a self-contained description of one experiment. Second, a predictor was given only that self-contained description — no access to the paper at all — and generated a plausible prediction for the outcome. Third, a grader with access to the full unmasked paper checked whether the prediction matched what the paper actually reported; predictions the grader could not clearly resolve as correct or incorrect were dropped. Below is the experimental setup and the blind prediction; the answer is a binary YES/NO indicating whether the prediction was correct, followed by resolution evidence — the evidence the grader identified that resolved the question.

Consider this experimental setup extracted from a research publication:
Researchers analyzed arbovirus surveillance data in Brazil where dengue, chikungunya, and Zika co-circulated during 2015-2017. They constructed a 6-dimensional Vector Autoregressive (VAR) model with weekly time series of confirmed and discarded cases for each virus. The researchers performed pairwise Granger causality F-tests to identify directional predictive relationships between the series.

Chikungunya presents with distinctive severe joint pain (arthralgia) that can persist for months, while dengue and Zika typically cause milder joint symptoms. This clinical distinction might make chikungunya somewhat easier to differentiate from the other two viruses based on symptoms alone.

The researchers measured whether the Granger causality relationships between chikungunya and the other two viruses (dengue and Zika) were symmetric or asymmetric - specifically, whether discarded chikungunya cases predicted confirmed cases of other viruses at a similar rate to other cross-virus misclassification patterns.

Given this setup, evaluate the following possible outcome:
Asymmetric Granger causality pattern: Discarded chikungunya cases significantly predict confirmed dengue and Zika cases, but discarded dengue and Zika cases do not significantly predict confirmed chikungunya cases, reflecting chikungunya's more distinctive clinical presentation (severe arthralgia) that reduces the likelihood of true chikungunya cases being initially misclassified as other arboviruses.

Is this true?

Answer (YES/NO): NO